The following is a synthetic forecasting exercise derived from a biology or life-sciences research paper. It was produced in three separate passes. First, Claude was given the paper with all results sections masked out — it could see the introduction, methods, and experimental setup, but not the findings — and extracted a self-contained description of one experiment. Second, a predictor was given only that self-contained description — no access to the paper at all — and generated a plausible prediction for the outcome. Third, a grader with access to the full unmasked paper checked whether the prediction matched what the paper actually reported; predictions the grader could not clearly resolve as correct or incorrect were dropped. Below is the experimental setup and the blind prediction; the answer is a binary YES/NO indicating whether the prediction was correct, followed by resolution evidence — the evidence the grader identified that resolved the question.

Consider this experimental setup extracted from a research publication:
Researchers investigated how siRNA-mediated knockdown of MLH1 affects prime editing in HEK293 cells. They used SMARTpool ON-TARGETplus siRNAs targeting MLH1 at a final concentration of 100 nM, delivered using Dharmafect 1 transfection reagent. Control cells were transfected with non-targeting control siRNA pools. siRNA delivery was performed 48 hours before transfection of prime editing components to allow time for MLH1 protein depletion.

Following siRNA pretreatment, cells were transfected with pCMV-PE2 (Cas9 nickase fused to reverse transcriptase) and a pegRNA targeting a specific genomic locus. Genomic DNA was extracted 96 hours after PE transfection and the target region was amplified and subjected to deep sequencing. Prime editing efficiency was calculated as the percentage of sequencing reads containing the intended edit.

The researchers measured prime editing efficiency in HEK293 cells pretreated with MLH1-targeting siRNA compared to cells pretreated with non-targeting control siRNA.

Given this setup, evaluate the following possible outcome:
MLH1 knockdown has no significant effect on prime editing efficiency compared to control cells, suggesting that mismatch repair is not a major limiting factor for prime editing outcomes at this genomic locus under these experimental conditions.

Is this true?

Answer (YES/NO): NO